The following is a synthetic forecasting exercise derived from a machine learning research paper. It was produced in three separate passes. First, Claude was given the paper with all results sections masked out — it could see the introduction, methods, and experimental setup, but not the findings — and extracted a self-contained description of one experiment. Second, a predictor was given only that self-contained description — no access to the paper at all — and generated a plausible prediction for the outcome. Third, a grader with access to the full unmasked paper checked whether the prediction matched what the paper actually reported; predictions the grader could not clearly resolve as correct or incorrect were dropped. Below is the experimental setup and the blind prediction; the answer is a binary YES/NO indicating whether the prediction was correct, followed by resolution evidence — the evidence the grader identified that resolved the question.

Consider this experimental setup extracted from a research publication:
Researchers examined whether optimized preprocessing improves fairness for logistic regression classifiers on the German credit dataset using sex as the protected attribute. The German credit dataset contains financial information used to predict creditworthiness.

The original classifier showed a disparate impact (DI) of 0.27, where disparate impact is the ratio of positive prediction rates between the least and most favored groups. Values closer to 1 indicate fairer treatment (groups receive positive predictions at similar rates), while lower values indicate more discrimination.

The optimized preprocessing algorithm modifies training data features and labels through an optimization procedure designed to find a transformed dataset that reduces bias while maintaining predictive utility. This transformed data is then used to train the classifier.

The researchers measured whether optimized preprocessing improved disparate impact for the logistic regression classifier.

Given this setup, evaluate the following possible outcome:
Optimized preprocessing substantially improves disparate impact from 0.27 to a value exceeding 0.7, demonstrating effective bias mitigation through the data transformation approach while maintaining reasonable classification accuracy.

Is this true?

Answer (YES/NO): NO